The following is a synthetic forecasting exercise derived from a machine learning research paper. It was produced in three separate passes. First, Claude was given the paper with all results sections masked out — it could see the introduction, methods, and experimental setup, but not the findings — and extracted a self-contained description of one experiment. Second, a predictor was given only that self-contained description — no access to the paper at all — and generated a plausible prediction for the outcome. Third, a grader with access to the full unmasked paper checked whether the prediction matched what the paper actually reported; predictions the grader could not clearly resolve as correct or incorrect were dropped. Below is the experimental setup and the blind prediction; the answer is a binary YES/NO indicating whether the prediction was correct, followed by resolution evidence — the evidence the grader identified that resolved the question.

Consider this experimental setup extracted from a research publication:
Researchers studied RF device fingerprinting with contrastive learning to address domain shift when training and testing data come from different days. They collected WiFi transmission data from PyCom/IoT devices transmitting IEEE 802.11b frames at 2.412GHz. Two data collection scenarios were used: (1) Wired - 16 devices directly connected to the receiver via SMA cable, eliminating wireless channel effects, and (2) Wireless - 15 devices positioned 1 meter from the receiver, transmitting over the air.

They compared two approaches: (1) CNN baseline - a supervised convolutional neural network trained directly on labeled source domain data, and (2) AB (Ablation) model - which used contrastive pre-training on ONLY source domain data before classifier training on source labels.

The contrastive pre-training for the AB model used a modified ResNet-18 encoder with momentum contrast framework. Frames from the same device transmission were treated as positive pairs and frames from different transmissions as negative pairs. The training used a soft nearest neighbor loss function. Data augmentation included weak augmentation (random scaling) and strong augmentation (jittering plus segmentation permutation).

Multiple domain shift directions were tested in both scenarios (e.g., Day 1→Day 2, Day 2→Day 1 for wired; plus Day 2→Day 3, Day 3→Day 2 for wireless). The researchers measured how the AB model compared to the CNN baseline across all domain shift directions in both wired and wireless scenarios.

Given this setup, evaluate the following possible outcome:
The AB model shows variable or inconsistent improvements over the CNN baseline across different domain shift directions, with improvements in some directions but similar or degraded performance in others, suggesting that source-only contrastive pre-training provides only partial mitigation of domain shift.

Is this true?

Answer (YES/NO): YES